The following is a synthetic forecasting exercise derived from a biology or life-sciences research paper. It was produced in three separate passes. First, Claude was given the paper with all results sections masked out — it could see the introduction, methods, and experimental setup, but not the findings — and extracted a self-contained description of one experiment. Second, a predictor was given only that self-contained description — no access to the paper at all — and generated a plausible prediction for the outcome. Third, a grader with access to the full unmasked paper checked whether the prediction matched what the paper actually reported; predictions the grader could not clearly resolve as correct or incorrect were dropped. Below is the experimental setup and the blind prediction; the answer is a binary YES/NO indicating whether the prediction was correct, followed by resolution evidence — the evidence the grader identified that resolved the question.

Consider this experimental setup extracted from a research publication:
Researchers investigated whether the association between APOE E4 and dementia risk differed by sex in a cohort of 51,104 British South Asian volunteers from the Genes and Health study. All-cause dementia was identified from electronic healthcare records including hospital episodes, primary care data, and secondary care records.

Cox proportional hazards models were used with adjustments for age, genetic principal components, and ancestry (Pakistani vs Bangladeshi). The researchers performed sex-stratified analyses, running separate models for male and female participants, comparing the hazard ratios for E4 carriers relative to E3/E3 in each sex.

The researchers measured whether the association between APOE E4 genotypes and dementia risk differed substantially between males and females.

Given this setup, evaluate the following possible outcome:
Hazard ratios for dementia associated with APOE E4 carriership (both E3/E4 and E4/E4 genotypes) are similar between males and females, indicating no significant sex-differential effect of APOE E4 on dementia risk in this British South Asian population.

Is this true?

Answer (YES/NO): YES